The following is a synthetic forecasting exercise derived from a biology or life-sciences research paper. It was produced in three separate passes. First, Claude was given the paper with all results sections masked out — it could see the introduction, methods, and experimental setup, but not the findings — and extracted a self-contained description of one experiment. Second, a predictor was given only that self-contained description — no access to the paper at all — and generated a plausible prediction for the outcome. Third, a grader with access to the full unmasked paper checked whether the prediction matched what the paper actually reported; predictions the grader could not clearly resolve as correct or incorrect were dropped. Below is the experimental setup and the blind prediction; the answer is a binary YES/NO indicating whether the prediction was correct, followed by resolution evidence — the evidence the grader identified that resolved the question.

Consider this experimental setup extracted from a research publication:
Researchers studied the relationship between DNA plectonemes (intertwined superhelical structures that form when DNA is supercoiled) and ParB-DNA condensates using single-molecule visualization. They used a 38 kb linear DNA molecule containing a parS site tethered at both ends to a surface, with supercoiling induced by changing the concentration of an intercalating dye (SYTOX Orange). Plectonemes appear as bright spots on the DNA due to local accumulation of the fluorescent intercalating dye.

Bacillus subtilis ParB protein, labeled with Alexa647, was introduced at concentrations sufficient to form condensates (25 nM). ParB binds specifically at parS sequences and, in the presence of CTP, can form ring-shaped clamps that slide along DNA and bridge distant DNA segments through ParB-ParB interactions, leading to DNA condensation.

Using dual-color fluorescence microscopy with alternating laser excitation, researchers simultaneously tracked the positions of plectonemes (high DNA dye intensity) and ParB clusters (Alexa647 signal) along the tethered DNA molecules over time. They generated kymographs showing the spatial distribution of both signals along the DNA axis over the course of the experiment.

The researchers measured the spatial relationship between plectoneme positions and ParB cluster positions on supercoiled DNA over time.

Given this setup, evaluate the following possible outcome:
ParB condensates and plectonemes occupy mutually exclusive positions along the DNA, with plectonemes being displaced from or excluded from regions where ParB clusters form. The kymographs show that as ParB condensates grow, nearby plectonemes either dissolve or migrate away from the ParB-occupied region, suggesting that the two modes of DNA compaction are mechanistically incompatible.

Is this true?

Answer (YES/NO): NO